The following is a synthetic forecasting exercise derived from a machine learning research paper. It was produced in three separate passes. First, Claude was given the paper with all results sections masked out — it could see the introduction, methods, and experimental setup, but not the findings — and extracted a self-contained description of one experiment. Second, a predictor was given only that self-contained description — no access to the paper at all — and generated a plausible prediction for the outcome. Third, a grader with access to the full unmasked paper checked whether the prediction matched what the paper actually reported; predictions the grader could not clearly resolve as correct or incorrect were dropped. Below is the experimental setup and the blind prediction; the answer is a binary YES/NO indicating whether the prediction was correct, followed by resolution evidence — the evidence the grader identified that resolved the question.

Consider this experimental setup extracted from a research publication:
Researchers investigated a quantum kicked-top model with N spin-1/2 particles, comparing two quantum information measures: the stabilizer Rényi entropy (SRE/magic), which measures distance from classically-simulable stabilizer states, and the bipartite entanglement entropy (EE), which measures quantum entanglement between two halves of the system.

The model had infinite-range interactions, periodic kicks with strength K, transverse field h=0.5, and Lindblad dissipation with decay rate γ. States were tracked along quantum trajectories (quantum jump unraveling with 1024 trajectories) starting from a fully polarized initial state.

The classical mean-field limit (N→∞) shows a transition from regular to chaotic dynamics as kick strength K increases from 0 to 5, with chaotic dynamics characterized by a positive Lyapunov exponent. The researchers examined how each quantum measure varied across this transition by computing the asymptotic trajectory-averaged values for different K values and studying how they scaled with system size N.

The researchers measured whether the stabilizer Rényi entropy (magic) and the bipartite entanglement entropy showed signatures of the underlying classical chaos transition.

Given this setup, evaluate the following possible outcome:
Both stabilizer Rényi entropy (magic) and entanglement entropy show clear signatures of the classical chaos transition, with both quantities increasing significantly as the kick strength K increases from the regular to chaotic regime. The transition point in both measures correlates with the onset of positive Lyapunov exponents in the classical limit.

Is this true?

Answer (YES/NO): NO